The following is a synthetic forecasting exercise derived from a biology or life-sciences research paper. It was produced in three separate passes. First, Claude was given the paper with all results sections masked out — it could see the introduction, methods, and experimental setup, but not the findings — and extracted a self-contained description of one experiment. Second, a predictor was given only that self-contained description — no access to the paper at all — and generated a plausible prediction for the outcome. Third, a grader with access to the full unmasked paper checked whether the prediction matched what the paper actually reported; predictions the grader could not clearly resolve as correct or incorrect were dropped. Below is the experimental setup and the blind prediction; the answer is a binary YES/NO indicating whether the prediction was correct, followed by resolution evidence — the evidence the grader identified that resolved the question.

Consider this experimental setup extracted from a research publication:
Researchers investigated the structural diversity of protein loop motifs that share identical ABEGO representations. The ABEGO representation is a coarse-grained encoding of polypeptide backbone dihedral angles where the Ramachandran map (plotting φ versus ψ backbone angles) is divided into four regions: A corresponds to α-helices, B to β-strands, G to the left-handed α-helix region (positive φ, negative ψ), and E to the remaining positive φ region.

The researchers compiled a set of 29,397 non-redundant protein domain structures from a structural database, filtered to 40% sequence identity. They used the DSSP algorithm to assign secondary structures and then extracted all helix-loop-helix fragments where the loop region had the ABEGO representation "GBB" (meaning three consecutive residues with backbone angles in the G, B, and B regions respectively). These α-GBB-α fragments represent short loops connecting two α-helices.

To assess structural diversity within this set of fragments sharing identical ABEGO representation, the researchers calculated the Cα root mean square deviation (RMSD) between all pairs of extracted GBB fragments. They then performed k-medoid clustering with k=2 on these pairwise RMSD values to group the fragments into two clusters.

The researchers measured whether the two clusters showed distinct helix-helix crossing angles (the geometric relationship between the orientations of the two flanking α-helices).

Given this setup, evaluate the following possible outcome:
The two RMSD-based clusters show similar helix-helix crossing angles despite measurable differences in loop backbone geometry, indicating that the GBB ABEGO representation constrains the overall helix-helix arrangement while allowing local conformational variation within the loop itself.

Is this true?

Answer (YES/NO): NO